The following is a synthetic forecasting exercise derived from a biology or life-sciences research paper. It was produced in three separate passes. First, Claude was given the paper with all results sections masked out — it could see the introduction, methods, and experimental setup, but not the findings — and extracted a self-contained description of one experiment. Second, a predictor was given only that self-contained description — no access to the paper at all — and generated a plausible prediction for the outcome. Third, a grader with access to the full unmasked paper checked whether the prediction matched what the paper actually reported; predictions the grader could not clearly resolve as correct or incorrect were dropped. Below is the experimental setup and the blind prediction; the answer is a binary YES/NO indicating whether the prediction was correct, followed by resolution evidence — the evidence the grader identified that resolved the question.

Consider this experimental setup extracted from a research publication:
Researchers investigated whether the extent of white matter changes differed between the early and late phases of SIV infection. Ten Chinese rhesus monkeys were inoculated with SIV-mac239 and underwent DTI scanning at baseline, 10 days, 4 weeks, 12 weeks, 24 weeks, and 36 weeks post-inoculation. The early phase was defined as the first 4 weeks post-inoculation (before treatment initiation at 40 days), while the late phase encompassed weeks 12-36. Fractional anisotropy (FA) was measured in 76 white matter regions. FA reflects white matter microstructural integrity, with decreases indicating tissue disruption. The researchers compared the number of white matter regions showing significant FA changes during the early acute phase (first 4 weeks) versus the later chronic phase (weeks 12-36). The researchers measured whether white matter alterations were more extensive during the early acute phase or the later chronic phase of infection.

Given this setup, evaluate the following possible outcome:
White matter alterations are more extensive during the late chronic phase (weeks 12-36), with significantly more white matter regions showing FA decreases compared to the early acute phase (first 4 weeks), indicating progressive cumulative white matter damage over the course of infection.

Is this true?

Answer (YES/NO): NO